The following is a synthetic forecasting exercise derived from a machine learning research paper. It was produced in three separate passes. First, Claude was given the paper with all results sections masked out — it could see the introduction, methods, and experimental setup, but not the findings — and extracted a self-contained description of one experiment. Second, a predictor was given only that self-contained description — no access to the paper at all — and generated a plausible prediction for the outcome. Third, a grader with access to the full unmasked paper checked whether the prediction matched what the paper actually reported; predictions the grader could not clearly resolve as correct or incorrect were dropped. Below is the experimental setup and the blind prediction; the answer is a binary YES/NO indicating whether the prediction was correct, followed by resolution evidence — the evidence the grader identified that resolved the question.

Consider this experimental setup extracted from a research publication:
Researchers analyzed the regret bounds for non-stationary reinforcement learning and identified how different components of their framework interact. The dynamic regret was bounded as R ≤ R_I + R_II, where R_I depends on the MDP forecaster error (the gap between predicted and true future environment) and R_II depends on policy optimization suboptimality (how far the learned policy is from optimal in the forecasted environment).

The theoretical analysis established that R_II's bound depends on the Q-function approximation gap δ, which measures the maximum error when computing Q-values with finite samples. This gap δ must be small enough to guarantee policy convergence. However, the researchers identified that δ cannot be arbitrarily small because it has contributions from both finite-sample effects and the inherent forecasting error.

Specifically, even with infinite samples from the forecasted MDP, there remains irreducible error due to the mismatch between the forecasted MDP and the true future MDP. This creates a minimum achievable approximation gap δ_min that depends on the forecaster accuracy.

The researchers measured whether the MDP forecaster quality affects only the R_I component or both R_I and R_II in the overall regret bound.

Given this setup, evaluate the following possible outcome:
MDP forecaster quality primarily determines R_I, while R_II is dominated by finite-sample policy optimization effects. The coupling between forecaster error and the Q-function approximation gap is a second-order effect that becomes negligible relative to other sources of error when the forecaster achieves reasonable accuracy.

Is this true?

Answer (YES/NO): NO